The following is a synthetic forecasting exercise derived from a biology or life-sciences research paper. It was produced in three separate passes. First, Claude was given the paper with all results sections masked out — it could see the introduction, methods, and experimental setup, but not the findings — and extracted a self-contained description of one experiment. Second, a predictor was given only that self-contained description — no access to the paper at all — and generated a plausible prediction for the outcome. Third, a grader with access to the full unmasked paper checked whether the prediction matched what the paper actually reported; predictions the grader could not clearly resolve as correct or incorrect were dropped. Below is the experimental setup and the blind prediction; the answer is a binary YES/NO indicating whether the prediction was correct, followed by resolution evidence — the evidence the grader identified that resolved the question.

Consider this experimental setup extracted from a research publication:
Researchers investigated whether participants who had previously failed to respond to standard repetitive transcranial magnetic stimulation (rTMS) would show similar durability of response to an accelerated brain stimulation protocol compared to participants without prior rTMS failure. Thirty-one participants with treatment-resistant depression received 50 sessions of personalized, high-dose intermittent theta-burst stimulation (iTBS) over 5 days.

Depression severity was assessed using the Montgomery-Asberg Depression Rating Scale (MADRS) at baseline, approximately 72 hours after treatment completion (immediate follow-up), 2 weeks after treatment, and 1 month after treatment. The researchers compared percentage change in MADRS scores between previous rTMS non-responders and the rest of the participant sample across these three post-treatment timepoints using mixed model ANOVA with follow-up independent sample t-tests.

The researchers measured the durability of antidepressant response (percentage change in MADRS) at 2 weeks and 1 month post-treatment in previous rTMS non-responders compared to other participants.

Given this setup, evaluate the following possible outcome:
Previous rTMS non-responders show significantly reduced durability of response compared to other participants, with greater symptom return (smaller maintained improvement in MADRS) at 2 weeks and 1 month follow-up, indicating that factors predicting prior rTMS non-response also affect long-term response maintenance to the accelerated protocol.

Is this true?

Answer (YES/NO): YES